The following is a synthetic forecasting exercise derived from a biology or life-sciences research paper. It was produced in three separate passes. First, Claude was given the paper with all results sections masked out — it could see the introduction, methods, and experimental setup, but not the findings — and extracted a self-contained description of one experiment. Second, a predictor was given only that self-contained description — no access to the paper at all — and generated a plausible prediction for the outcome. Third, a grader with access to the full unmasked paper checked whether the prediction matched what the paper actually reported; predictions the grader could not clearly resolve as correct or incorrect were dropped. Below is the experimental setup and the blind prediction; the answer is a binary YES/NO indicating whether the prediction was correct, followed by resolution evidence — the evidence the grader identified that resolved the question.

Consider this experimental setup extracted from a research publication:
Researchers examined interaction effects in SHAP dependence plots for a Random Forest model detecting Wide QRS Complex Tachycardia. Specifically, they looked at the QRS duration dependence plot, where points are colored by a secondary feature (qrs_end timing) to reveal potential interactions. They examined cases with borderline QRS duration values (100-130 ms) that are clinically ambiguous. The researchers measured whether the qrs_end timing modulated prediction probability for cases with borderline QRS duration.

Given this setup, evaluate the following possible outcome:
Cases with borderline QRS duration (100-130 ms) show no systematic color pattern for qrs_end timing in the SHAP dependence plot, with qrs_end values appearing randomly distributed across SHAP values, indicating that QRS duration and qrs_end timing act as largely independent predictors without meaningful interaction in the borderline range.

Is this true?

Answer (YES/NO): NO